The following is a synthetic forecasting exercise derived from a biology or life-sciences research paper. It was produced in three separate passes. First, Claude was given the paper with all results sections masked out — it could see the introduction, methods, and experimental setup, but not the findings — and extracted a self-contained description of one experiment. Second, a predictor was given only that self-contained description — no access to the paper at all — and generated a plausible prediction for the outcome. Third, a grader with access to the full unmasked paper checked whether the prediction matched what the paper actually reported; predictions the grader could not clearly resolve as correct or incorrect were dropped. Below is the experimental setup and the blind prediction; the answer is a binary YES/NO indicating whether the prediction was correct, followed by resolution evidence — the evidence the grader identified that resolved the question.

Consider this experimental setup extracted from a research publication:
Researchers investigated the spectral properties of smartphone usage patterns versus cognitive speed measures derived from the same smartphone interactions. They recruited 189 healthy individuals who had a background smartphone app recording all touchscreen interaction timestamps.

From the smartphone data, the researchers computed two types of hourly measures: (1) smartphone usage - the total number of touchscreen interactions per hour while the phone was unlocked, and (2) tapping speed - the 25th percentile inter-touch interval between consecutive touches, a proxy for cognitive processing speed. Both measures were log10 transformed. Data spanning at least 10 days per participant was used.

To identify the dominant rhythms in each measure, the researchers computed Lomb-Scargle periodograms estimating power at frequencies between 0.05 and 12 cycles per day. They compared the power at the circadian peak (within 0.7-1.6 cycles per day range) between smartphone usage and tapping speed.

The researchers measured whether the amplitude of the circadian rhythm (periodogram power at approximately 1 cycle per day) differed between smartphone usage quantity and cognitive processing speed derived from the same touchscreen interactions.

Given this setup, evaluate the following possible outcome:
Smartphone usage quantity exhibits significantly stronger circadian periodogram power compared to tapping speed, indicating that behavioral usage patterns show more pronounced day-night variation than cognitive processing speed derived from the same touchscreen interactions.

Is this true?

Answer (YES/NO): YES